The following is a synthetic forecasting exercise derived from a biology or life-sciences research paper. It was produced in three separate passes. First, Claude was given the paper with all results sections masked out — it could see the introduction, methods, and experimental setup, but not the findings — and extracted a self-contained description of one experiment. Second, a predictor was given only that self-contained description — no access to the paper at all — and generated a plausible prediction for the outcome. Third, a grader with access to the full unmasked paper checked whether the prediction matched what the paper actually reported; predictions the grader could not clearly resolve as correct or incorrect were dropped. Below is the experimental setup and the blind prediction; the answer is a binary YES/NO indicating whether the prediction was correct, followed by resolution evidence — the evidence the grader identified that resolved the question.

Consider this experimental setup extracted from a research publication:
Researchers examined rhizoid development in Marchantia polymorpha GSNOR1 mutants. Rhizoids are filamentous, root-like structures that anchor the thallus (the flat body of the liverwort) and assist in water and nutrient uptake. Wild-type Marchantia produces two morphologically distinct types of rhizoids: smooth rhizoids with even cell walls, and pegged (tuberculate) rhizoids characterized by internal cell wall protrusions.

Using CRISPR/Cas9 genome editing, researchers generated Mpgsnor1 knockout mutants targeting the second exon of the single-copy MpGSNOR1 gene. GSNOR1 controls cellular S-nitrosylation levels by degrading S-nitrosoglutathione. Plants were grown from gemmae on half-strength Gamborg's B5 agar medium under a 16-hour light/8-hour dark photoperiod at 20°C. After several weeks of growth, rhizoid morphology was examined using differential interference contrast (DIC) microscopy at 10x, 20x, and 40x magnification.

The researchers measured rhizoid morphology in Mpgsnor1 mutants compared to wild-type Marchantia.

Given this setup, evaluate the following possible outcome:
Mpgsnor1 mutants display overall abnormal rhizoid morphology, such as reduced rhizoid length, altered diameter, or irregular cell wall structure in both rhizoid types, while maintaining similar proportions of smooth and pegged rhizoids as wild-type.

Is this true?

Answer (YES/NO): YES